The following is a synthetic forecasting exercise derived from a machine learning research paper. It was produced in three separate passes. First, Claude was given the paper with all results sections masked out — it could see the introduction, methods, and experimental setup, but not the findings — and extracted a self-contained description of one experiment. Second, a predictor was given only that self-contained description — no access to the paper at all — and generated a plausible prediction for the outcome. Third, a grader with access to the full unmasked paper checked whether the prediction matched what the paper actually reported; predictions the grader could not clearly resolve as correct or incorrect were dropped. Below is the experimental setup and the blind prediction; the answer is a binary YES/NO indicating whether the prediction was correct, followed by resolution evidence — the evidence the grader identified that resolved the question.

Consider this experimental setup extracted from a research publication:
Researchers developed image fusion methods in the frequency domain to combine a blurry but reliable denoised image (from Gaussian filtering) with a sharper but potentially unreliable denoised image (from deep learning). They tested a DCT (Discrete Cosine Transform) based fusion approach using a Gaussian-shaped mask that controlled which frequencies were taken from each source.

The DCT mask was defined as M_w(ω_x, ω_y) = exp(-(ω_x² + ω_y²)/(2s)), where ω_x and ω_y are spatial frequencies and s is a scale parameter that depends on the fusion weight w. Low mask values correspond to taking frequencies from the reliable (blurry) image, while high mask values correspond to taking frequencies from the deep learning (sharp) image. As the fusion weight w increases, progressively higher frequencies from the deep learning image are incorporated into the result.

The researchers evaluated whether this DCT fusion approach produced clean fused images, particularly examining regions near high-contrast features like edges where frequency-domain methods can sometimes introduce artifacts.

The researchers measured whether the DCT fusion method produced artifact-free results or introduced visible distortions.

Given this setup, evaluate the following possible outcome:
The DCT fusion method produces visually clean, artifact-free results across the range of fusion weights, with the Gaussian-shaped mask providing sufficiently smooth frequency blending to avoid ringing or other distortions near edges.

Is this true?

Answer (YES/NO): YES